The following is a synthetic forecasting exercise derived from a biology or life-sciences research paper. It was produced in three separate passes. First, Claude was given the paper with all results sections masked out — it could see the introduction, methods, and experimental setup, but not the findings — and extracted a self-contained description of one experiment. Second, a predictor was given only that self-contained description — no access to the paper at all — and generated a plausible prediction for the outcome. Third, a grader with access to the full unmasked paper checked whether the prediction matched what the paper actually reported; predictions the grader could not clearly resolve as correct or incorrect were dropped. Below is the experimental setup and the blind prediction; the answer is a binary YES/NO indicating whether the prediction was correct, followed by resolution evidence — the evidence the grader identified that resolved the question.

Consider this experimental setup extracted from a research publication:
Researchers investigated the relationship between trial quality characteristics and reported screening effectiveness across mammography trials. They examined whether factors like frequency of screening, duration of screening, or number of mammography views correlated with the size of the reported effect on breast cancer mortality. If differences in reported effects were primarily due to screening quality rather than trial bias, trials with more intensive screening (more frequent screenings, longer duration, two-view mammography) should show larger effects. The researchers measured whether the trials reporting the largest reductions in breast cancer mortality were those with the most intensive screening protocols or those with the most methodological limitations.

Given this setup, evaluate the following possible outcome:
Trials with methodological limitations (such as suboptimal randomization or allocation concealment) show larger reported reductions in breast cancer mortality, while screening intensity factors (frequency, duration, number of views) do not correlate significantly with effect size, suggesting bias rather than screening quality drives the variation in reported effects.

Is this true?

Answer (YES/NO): YES